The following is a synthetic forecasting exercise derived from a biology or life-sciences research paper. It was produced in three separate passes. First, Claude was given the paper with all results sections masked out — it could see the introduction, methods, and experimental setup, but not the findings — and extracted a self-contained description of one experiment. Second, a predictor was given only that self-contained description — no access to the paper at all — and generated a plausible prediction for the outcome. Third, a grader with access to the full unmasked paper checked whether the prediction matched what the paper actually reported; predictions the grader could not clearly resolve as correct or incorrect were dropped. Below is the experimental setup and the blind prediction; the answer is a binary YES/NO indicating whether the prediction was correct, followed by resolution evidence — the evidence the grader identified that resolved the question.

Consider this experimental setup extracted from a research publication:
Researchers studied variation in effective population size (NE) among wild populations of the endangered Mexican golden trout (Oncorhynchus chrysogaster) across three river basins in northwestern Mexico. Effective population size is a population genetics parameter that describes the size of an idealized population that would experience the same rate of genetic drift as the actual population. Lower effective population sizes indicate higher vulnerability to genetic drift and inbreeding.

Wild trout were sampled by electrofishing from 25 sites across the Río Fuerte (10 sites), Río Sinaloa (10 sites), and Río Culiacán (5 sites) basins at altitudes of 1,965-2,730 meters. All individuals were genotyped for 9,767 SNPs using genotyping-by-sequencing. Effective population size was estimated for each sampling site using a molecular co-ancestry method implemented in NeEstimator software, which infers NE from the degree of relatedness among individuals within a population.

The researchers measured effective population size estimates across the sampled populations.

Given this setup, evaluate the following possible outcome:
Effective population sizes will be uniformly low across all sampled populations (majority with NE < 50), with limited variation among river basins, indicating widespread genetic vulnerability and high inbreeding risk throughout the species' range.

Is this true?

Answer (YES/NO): NO